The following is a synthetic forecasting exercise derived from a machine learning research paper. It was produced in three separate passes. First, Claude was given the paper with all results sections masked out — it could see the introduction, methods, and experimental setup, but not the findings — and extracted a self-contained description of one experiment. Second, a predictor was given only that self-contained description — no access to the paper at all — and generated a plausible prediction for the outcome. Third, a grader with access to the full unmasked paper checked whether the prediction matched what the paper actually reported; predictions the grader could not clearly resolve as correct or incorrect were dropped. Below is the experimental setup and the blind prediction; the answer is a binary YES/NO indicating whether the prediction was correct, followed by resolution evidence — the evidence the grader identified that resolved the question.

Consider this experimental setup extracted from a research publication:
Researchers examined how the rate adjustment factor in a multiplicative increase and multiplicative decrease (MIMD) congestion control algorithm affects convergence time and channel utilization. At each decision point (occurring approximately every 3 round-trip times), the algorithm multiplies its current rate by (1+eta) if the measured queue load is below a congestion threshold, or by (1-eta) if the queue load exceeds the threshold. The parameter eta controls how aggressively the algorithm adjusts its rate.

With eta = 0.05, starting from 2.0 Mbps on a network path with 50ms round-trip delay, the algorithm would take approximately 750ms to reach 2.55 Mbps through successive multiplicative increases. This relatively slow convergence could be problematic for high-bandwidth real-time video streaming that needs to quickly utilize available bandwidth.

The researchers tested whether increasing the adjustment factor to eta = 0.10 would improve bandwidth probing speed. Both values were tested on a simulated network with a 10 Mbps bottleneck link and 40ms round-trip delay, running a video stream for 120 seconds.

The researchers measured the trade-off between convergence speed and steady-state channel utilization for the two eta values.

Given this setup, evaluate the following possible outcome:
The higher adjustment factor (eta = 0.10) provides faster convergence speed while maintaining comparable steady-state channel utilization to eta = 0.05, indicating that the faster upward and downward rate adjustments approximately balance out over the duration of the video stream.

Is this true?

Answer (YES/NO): NO